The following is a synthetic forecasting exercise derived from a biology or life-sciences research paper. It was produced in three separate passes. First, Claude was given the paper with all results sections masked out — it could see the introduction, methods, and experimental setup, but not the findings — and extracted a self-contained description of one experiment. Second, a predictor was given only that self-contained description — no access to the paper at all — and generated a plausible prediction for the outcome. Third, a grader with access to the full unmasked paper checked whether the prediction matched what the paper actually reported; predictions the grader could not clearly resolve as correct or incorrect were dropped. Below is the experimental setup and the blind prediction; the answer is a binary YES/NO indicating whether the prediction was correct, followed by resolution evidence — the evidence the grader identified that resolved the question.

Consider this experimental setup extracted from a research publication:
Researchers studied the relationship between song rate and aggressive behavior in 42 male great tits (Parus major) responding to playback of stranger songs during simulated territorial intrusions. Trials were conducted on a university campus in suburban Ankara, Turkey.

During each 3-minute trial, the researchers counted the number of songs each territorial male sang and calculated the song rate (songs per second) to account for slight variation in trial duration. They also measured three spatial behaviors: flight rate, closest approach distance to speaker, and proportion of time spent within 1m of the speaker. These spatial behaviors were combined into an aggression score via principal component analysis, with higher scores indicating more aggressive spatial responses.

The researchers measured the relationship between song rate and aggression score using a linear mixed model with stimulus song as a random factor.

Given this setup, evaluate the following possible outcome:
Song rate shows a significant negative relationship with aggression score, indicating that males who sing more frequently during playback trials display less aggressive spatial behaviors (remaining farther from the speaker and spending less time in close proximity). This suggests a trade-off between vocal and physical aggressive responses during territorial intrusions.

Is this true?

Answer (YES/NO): YES